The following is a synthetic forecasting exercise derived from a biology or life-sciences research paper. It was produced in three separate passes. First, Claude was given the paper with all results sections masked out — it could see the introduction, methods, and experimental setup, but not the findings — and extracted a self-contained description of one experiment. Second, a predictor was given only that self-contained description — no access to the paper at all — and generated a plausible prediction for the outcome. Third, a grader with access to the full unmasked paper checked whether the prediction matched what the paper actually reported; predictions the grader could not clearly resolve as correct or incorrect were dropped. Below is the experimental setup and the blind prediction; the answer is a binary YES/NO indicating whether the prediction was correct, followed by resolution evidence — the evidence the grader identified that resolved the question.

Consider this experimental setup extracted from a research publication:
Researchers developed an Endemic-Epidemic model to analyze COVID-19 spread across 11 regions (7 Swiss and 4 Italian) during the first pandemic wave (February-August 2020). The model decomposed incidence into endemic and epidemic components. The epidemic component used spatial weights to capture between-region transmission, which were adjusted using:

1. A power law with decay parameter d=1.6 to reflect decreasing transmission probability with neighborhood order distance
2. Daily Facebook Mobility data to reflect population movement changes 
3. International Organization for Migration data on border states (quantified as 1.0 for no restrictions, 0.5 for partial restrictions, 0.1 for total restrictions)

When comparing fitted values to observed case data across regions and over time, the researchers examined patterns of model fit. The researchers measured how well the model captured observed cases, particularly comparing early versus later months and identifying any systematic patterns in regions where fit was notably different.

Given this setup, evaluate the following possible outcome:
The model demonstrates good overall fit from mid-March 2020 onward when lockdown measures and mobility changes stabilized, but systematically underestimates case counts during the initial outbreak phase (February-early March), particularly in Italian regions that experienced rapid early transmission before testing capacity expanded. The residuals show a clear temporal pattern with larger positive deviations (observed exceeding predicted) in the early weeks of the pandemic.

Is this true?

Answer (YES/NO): NO